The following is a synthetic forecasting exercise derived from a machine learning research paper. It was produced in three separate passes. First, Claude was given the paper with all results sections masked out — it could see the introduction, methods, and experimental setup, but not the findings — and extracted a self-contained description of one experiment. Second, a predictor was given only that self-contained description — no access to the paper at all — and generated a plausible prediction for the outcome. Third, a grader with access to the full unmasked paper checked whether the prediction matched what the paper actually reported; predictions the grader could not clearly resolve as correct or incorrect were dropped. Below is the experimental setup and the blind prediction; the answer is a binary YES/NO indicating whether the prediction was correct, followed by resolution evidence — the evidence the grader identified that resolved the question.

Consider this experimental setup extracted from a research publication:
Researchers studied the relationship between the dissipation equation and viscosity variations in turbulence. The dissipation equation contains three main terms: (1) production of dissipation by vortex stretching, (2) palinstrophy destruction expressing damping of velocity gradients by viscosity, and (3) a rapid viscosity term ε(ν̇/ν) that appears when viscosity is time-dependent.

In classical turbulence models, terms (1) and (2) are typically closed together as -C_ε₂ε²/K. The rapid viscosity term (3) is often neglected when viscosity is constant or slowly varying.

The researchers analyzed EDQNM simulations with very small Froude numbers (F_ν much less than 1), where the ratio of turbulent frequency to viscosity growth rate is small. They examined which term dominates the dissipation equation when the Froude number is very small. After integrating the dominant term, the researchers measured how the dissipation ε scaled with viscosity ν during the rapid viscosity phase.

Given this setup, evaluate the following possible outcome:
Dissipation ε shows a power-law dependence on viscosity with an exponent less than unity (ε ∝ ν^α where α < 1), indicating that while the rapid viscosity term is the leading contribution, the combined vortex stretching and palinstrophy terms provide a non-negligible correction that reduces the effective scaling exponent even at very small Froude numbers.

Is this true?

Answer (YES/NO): NO